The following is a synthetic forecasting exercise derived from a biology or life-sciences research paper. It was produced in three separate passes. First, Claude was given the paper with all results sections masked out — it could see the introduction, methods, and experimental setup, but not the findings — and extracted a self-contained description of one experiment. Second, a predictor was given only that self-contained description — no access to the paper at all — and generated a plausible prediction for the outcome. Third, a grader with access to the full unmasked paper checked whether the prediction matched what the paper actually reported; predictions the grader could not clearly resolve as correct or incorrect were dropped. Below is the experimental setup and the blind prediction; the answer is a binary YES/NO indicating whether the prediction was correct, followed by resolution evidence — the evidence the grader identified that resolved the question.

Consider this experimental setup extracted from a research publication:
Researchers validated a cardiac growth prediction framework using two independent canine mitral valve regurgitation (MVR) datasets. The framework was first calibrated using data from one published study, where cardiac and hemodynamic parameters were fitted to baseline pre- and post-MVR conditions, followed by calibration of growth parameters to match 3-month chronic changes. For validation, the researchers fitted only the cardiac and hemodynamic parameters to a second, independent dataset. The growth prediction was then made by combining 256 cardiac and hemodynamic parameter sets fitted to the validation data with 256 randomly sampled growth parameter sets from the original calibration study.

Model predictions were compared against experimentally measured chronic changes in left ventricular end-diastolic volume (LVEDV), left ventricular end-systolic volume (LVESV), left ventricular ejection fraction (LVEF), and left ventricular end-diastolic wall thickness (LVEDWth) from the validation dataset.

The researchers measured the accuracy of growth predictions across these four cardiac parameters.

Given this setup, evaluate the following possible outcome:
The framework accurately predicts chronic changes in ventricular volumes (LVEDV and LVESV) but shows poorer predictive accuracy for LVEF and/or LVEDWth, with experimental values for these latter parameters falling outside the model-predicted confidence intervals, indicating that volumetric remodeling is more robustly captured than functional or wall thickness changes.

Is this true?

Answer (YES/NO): NO